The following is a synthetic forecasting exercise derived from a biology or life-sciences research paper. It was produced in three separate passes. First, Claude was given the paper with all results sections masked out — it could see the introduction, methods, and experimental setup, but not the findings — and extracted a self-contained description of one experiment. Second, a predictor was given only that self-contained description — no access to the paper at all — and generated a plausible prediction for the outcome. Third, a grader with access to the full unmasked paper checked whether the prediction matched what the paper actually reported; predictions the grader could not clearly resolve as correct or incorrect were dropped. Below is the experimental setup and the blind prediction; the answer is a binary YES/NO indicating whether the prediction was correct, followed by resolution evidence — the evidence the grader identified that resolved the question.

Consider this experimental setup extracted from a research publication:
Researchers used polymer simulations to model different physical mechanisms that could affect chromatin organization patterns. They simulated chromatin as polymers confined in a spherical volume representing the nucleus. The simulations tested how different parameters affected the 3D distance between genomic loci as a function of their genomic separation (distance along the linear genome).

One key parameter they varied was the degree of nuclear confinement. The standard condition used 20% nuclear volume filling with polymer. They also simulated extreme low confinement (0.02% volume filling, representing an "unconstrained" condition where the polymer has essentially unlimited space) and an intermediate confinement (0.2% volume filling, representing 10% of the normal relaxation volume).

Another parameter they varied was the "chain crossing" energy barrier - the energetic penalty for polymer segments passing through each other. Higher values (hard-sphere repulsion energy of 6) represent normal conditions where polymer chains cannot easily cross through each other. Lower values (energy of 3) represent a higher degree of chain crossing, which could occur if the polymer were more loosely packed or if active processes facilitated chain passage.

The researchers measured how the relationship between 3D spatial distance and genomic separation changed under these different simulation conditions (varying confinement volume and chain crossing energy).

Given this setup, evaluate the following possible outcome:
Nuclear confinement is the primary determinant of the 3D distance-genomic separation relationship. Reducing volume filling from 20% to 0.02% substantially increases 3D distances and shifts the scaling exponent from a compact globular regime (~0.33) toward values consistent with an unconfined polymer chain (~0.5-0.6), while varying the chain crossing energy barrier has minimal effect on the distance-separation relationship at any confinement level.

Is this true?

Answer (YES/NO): NO